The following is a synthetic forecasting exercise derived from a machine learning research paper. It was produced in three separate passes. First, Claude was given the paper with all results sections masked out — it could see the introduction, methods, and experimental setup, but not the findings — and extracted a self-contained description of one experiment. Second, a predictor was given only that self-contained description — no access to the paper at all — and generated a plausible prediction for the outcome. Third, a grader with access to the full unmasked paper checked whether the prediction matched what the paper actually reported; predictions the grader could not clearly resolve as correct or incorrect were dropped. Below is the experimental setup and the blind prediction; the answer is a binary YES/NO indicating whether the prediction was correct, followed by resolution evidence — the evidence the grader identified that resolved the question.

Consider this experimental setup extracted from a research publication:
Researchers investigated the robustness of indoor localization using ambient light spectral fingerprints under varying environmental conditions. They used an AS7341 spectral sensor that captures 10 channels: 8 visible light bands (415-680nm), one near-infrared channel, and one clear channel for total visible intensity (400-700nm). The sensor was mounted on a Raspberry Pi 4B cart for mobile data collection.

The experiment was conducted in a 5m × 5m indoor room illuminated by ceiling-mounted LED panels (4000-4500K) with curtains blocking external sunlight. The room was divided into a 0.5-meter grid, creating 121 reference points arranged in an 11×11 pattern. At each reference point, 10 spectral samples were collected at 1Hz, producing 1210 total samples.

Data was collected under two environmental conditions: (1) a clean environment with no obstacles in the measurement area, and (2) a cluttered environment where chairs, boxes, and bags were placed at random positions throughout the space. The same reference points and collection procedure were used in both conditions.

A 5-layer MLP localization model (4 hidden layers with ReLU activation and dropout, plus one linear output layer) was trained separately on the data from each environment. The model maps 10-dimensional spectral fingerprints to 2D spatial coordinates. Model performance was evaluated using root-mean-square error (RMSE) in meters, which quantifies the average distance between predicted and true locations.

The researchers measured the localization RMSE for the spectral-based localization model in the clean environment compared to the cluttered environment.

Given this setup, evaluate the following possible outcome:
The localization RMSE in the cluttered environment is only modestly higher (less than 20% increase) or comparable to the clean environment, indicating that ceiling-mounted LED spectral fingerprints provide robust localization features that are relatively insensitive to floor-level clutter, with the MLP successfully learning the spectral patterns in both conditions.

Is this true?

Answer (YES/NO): YES